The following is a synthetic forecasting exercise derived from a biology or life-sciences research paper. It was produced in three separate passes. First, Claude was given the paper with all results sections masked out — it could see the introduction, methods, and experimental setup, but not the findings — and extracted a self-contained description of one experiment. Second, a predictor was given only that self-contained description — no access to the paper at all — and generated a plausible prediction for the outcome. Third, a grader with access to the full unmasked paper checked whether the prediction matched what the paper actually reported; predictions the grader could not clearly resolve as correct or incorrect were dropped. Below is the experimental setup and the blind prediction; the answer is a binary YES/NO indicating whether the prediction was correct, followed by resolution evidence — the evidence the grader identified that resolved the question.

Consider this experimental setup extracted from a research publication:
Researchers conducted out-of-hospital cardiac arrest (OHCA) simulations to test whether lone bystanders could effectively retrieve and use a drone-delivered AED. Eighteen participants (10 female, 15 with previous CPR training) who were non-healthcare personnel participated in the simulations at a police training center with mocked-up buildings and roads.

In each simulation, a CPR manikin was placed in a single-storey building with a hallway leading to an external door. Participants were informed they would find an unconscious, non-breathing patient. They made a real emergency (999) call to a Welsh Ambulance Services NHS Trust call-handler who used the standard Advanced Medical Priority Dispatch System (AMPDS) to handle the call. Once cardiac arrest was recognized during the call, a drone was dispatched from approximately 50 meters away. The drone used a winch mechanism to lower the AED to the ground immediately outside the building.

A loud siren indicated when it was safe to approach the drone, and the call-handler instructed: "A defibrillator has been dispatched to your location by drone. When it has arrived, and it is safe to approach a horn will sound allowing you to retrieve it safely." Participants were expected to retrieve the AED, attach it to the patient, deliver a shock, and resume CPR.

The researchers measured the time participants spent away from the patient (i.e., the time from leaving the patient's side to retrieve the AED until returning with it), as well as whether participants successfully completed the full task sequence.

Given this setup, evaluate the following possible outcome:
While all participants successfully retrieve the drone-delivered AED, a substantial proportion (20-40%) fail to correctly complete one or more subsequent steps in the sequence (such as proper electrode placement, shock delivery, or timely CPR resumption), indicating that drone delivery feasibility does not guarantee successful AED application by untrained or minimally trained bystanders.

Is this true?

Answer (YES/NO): NO